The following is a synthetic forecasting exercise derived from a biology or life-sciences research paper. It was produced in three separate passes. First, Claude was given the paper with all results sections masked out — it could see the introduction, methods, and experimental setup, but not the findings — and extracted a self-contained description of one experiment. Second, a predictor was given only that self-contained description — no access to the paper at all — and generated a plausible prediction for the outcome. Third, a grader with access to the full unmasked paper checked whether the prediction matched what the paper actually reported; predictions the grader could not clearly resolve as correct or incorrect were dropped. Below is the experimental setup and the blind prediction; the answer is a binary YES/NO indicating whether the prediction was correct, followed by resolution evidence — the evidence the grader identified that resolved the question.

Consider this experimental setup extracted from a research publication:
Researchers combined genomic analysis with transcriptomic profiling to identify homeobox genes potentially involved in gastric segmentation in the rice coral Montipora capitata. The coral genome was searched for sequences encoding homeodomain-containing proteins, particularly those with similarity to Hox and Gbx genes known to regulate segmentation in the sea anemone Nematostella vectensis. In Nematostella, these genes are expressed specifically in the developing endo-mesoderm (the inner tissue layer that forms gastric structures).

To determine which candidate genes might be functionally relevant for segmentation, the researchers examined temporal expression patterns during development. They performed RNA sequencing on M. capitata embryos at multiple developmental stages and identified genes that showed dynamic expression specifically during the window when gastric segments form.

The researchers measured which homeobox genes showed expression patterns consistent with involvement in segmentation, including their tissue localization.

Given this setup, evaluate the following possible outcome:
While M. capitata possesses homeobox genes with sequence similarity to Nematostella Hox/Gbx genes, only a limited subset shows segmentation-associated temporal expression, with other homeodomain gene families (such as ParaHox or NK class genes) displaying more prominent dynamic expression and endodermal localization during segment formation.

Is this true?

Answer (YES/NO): NO